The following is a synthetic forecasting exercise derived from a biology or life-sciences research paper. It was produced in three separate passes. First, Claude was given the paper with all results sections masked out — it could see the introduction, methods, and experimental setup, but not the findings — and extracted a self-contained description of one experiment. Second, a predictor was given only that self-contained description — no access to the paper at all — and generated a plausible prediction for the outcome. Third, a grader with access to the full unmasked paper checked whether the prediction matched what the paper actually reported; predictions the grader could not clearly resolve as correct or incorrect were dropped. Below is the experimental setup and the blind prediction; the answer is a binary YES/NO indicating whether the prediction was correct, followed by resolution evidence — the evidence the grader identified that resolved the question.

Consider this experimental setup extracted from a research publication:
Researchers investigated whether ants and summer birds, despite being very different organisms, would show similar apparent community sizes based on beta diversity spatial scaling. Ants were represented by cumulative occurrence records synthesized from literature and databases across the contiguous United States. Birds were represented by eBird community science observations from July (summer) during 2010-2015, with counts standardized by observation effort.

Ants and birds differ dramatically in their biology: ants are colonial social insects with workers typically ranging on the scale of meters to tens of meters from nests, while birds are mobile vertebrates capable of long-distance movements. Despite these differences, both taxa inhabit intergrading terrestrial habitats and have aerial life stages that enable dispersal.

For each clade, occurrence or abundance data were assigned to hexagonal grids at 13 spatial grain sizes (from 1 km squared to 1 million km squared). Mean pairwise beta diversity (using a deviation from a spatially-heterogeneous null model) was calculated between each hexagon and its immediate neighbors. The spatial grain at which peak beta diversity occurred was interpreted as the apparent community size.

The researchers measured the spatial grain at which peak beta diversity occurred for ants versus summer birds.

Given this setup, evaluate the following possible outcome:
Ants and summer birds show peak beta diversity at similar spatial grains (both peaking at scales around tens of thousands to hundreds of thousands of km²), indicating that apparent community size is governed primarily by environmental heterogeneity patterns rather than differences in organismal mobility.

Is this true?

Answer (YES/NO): NO